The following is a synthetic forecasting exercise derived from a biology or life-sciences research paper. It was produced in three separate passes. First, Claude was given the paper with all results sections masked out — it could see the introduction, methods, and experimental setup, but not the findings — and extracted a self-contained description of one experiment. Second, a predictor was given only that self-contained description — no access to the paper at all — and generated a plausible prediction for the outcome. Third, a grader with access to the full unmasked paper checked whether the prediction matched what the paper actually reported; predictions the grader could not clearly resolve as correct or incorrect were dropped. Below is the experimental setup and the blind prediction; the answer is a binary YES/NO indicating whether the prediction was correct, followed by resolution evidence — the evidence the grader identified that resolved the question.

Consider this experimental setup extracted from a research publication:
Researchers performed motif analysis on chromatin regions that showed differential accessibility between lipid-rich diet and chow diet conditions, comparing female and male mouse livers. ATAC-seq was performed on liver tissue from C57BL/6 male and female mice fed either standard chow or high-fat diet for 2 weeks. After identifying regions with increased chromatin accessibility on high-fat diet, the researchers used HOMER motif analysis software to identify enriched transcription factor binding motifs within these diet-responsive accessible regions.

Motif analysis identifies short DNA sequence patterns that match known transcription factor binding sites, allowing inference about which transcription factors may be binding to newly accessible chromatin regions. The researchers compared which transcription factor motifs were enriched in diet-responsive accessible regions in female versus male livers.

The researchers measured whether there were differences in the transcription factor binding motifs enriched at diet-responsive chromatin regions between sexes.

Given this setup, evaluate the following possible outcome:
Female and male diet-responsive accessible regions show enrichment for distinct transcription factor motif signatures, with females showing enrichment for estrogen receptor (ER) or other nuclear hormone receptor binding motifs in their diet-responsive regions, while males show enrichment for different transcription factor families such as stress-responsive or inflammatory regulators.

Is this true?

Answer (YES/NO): NO